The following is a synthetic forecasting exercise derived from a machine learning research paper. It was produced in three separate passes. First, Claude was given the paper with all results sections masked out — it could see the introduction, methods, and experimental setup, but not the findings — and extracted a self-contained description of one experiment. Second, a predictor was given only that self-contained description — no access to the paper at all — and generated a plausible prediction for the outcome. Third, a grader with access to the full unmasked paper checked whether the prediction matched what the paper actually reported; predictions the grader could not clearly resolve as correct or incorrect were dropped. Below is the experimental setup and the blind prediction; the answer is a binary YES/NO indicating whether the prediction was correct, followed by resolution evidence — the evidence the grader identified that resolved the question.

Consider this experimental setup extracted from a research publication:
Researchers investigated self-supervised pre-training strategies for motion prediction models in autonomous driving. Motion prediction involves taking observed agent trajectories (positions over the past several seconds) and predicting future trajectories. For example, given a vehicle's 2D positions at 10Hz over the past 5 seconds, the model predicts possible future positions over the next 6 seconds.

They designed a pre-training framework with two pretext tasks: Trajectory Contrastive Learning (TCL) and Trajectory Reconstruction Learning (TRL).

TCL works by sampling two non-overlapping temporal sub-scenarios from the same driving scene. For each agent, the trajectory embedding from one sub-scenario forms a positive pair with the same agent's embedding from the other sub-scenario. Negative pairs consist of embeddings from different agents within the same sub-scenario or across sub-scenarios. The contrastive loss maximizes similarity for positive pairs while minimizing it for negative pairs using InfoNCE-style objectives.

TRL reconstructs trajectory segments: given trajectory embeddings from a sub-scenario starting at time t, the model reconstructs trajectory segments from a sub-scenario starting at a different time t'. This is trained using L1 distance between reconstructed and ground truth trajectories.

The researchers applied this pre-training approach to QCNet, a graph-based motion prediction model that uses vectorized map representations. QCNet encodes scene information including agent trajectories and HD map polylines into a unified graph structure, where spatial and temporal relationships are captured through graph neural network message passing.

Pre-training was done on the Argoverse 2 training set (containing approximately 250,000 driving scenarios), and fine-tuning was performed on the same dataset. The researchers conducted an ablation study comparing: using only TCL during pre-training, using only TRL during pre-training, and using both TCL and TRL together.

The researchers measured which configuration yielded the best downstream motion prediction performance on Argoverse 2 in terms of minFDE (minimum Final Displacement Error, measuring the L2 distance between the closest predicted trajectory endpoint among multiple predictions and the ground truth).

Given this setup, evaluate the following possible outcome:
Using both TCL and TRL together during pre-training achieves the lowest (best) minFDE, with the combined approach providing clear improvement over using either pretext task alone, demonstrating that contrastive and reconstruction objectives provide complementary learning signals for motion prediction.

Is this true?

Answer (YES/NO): YES